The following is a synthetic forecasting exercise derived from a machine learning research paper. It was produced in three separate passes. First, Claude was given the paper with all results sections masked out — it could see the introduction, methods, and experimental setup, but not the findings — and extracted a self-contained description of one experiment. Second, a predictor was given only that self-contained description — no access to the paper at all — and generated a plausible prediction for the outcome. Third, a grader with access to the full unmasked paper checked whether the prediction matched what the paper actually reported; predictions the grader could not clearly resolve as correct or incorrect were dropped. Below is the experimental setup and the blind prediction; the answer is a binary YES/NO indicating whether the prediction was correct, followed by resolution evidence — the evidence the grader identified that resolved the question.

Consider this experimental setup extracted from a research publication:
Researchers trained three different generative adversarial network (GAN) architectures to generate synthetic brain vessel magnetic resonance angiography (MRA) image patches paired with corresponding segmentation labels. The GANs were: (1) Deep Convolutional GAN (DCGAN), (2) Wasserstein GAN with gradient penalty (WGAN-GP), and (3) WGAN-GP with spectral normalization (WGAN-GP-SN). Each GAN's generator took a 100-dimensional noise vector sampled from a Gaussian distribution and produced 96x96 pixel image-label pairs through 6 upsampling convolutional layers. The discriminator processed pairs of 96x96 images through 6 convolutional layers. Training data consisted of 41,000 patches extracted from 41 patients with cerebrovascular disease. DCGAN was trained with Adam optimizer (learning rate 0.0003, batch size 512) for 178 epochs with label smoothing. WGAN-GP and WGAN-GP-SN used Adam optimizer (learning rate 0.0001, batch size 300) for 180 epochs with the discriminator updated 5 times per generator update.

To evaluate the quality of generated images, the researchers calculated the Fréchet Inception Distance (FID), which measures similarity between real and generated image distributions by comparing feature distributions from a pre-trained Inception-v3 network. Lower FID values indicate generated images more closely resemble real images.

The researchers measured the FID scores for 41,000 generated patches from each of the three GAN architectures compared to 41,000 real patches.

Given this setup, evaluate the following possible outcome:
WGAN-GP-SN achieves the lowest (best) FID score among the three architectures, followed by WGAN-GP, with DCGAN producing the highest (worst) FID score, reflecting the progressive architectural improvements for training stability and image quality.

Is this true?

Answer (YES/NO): YES